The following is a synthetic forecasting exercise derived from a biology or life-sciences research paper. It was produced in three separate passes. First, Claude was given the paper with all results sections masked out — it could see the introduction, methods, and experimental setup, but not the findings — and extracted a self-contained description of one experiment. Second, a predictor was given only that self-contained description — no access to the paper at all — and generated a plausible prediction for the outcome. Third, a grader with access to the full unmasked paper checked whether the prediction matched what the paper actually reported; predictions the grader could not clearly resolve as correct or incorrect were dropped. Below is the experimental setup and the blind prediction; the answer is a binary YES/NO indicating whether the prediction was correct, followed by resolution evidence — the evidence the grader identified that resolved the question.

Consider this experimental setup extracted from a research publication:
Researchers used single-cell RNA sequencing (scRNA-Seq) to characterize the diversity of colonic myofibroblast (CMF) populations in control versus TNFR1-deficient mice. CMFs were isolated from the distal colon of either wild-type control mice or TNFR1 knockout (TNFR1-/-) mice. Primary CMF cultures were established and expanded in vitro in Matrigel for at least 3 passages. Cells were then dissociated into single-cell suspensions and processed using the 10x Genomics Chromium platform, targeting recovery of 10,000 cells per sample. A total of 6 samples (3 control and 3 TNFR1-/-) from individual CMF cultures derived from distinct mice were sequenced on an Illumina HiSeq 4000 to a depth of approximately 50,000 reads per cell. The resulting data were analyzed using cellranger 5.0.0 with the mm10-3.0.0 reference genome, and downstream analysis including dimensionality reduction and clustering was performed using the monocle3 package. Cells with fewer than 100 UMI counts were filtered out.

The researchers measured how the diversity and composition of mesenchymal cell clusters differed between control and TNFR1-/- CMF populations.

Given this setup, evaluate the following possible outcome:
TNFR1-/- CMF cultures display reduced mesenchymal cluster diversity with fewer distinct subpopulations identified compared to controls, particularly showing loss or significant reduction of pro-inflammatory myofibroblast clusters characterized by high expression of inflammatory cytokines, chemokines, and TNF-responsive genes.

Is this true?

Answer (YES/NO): NO